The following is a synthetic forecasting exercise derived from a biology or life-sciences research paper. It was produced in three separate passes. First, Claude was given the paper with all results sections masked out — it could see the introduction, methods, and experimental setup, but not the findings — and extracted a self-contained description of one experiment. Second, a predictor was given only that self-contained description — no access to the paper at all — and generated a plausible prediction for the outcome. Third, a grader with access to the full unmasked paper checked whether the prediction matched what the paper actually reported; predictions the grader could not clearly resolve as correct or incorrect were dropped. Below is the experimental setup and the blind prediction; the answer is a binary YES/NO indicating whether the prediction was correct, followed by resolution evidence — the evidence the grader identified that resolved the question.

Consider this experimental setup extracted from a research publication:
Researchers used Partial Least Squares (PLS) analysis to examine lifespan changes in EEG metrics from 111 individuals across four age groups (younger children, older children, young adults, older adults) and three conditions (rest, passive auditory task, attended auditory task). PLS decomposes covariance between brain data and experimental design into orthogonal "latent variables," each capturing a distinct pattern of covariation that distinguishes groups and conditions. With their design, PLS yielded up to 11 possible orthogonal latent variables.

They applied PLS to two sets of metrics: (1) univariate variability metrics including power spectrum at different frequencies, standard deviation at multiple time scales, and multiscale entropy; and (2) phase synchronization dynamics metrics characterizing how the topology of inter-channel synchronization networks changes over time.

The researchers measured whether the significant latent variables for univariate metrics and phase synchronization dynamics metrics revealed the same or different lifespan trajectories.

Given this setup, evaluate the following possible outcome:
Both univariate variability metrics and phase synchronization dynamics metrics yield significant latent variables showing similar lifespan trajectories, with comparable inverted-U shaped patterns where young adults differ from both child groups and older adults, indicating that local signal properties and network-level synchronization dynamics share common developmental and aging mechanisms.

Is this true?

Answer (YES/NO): NO